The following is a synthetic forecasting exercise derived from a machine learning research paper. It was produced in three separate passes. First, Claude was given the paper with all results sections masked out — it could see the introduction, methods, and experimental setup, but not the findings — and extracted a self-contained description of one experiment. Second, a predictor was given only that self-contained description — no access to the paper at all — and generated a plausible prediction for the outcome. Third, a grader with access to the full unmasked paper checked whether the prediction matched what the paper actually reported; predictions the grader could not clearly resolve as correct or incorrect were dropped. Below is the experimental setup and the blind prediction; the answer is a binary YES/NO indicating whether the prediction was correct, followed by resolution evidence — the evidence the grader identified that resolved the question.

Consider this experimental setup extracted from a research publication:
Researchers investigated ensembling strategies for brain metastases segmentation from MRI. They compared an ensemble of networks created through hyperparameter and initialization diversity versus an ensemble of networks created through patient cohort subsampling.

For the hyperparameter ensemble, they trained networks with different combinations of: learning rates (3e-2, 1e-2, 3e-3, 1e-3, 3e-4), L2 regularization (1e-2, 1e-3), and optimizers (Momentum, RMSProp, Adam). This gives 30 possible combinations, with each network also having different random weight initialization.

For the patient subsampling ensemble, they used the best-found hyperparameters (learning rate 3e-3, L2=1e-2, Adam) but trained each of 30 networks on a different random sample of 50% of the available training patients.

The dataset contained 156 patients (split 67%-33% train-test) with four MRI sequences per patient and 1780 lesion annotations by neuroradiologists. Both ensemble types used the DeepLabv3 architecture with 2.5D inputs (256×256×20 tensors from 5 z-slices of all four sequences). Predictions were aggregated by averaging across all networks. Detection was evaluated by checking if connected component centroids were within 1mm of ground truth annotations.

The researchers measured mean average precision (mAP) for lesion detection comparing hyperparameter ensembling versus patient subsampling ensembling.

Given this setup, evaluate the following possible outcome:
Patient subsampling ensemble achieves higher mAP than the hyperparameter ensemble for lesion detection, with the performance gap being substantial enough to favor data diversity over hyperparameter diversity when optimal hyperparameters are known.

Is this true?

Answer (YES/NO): YES